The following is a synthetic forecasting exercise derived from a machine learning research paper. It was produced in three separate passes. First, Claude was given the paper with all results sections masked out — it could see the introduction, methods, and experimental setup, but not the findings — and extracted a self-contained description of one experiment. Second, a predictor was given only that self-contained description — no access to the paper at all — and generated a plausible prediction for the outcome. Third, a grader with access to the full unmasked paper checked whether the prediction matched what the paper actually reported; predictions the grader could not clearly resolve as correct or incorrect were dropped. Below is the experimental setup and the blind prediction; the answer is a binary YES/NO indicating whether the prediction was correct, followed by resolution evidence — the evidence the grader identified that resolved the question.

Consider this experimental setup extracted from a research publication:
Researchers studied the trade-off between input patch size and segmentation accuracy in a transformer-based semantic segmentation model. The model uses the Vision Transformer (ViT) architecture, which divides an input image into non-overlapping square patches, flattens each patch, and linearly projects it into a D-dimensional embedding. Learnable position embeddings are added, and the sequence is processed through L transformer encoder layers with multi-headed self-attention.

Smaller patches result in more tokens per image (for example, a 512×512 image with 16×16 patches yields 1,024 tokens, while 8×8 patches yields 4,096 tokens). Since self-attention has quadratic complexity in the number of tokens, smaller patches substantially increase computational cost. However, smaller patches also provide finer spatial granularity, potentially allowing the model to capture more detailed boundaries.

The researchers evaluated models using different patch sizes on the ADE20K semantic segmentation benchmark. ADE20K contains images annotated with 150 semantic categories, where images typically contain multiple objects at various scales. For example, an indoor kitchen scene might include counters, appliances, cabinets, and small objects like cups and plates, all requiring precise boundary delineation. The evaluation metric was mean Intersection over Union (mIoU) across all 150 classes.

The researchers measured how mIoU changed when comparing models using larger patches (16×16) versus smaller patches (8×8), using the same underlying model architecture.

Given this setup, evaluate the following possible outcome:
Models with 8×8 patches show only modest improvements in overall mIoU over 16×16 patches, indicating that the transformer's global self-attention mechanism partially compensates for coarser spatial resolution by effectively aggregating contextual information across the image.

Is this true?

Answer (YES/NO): NO